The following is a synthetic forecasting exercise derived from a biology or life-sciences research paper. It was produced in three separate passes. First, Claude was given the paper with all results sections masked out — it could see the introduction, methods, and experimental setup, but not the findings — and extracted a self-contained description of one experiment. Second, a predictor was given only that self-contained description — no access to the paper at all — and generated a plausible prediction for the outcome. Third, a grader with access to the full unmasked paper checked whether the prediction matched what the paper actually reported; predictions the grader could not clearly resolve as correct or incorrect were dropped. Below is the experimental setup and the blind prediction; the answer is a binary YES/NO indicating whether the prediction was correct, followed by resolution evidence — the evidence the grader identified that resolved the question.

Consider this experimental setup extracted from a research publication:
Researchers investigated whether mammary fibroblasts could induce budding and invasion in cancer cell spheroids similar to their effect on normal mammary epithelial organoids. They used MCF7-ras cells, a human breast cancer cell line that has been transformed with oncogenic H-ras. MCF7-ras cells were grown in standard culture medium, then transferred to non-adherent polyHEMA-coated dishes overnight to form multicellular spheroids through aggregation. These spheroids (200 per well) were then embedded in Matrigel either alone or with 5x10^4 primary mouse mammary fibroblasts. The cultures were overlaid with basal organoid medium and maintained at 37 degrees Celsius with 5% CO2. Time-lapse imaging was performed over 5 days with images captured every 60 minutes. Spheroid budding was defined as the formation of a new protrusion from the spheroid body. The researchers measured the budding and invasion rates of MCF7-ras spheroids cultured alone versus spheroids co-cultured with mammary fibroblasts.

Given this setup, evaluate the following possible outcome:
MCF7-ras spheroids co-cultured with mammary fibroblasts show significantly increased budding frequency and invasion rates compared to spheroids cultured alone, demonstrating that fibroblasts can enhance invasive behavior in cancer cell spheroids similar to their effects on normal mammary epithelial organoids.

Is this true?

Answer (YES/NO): NO